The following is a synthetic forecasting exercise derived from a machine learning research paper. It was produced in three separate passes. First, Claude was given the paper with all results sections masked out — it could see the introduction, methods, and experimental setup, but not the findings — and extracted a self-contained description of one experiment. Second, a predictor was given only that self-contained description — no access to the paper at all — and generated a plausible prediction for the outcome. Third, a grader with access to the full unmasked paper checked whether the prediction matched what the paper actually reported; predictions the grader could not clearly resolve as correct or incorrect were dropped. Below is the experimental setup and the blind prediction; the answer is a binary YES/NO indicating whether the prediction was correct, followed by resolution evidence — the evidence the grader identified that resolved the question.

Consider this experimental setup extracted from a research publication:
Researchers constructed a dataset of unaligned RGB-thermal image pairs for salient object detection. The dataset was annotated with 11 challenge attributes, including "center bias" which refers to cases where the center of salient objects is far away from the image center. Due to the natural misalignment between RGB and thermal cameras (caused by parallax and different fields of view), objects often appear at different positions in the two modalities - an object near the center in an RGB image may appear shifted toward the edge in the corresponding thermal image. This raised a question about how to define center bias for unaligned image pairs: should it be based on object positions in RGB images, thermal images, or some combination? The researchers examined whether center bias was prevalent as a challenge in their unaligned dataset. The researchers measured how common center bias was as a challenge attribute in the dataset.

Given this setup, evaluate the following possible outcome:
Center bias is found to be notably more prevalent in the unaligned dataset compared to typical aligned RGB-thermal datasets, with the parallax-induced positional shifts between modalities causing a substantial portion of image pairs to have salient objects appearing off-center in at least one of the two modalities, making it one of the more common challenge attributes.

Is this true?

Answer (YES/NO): NO